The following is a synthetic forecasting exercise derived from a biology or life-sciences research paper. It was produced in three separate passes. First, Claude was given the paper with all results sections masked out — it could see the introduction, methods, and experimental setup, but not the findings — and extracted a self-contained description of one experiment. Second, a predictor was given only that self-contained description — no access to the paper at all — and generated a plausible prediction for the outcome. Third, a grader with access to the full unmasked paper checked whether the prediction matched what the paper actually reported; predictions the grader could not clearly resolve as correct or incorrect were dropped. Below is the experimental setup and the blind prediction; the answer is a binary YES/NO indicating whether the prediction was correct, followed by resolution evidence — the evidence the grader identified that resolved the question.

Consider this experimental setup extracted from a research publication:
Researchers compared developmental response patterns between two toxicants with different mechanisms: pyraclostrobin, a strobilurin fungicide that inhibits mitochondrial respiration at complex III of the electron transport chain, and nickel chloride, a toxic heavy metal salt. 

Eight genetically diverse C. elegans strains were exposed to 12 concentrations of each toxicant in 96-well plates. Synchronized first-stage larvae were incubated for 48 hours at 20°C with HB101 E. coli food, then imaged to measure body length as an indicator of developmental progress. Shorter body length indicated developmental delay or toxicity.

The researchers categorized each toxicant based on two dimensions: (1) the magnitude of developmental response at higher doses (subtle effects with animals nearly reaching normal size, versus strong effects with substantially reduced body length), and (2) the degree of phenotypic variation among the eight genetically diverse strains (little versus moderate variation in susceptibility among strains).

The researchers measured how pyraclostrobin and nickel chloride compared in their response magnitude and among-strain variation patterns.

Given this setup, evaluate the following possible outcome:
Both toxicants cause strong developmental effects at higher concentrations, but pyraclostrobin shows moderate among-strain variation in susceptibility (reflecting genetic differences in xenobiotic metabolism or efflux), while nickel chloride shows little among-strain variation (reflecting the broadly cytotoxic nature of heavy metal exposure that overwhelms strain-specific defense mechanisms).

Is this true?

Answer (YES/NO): YES